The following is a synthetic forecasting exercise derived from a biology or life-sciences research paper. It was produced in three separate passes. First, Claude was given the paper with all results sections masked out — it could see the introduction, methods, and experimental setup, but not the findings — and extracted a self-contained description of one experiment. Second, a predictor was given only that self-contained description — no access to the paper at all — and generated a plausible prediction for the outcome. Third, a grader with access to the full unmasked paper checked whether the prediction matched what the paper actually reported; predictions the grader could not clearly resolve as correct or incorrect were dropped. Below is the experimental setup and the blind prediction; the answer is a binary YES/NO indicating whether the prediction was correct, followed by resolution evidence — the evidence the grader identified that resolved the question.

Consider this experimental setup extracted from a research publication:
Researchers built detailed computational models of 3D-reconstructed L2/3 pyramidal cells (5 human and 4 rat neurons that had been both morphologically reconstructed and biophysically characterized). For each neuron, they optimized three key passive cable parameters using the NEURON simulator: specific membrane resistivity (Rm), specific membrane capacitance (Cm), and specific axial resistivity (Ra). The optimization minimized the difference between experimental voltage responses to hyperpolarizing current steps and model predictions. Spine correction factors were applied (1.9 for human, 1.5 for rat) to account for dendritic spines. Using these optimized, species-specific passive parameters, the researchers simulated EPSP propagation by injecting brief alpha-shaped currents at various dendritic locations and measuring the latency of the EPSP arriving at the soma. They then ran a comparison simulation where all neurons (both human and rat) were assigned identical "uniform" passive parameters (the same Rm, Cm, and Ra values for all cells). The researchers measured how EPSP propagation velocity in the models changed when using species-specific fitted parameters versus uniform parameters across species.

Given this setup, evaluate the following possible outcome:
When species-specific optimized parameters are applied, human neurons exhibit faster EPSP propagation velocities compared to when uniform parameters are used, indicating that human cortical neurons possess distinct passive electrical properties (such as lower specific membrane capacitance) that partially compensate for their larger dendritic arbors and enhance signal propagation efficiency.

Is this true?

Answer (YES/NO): NO